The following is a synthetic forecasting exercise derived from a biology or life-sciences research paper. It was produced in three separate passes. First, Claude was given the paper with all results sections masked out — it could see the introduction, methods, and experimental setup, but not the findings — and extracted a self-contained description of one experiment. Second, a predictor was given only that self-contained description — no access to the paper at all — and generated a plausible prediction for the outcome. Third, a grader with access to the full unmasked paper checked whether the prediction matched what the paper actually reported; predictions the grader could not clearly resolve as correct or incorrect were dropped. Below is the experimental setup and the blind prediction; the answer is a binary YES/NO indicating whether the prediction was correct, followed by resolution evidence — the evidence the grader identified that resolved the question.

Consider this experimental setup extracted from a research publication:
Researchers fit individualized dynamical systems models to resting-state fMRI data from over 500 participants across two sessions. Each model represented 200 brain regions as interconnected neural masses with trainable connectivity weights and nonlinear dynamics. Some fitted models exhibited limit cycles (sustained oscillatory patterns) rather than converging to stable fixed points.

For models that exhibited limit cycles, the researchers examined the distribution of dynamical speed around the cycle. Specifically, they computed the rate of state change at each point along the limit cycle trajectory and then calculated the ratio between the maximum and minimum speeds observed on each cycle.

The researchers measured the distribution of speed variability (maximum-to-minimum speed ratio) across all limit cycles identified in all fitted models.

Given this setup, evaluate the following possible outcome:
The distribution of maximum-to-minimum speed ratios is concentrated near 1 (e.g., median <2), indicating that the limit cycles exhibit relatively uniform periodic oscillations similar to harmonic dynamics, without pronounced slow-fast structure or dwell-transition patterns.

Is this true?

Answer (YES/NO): NO